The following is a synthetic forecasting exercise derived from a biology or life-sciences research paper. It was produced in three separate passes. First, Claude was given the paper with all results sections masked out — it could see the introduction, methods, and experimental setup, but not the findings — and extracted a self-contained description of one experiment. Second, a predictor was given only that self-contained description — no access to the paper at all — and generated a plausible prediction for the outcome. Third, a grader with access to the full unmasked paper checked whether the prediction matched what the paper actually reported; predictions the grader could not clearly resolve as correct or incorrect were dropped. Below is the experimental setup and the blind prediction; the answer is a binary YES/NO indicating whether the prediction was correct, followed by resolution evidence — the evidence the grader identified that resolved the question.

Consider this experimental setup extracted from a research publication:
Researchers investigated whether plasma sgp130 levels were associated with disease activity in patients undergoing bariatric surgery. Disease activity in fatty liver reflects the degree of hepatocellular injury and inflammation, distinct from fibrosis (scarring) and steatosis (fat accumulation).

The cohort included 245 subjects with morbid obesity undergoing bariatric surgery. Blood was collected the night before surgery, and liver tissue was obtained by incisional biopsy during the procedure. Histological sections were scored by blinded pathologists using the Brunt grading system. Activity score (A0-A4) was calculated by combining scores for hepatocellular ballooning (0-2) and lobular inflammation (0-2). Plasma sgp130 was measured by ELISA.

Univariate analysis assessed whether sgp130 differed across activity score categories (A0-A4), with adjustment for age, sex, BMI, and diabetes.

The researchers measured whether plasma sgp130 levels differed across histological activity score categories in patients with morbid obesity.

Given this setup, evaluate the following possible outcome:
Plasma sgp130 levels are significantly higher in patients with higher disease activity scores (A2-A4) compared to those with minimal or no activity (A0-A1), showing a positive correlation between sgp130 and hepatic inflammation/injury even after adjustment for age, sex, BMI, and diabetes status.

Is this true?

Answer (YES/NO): NO